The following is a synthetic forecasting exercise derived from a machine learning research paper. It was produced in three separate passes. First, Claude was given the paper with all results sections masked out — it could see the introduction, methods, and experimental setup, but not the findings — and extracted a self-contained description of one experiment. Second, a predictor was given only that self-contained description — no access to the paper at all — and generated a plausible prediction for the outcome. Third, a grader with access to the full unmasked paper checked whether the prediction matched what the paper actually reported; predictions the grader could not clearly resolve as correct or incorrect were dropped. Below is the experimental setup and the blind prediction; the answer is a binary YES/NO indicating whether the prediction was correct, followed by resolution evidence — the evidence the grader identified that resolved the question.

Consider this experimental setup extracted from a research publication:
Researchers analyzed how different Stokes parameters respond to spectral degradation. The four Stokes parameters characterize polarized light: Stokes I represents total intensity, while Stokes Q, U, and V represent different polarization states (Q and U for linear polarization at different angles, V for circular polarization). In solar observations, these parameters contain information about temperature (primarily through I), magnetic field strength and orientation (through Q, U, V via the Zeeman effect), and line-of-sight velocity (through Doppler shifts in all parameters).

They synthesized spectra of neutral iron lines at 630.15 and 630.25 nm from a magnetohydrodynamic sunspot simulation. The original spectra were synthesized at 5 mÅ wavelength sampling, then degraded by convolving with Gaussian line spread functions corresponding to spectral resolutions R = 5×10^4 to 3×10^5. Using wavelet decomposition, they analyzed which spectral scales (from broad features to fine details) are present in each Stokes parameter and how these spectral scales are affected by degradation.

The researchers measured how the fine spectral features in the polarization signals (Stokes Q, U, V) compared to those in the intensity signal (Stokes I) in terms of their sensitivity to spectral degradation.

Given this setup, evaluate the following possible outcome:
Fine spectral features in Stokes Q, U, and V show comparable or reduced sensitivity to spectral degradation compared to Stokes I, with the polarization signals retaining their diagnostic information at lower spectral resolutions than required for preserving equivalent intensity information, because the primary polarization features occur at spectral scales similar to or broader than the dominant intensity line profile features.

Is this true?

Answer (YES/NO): NO